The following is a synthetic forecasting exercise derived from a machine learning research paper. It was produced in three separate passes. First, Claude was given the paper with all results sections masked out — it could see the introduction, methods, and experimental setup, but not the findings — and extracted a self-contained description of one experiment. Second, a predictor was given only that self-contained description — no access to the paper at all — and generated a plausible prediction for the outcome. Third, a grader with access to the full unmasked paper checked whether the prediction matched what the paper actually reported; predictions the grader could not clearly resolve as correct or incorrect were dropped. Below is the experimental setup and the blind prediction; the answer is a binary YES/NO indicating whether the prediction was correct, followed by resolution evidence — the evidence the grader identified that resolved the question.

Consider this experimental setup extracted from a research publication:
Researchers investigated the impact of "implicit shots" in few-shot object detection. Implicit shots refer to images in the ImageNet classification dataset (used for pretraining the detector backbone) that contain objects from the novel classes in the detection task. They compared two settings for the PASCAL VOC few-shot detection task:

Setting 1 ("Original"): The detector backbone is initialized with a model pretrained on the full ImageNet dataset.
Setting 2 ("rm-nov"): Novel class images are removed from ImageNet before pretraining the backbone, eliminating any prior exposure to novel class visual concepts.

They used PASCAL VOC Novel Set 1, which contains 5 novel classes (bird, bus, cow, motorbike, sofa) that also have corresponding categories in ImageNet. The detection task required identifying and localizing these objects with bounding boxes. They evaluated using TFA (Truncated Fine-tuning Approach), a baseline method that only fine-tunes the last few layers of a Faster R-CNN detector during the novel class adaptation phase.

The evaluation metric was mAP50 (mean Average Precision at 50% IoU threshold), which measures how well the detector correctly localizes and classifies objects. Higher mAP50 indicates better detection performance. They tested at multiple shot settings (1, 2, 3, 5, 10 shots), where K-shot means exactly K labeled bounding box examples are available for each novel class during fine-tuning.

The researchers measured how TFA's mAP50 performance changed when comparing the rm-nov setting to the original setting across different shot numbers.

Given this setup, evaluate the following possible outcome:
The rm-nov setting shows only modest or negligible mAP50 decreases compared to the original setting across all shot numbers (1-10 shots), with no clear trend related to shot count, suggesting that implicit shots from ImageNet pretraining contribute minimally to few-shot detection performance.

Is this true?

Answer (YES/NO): NO